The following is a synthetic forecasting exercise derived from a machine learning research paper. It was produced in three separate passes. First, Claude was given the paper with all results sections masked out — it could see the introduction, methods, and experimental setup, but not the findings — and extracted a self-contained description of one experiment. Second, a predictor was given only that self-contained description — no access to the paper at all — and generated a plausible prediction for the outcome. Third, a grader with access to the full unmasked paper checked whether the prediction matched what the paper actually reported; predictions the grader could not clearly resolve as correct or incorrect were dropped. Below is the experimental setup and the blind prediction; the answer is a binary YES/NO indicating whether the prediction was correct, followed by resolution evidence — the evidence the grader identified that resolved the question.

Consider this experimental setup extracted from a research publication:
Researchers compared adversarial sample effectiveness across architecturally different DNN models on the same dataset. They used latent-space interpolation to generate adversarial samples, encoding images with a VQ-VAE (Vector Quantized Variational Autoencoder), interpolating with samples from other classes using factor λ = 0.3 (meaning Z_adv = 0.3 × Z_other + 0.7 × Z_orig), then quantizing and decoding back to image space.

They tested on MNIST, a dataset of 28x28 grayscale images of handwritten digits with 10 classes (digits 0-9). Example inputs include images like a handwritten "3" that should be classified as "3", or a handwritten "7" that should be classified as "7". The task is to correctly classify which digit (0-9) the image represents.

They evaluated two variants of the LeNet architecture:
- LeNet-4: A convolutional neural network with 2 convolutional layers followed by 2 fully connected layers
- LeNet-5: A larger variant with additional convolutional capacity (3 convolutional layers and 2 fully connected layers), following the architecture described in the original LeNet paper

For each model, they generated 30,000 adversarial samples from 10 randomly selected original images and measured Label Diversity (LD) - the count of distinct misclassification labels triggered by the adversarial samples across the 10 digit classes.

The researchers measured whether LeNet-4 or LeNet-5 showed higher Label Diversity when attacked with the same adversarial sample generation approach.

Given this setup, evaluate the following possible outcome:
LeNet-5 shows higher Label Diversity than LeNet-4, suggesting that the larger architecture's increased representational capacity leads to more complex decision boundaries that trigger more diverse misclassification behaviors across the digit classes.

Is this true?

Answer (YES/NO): YES